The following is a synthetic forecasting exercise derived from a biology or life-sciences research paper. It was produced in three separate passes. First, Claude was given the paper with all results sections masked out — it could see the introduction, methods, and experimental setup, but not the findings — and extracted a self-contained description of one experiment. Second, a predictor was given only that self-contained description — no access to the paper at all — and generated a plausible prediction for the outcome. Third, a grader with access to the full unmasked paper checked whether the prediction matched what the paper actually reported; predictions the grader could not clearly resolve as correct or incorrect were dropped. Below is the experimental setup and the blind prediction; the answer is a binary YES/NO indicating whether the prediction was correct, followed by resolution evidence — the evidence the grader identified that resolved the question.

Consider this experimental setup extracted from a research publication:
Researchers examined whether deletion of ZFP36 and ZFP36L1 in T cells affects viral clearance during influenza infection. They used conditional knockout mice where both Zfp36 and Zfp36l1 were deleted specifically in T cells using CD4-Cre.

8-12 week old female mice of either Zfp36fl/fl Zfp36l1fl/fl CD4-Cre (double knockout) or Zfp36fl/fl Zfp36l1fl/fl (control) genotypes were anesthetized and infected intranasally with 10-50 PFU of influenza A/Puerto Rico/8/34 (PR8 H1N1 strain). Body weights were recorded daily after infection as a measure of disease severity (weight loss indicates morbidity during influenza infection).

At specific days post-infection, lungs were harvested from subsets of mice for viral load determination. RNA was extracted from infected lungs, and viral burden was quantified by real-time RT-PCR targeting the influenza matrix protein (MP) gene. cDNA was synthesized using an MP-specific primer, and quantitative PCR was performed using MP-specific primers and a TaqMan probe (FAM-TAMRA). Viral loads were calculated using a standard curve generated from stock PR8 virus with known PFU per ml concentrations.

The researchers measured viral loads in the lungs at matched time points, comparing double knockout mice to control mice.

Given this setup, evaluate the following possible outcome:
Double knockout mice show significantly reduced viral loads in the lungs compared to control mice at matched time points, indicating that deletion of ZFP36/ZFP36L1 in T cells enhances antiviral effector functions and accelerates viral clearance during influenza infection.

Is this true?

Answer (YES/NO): YES